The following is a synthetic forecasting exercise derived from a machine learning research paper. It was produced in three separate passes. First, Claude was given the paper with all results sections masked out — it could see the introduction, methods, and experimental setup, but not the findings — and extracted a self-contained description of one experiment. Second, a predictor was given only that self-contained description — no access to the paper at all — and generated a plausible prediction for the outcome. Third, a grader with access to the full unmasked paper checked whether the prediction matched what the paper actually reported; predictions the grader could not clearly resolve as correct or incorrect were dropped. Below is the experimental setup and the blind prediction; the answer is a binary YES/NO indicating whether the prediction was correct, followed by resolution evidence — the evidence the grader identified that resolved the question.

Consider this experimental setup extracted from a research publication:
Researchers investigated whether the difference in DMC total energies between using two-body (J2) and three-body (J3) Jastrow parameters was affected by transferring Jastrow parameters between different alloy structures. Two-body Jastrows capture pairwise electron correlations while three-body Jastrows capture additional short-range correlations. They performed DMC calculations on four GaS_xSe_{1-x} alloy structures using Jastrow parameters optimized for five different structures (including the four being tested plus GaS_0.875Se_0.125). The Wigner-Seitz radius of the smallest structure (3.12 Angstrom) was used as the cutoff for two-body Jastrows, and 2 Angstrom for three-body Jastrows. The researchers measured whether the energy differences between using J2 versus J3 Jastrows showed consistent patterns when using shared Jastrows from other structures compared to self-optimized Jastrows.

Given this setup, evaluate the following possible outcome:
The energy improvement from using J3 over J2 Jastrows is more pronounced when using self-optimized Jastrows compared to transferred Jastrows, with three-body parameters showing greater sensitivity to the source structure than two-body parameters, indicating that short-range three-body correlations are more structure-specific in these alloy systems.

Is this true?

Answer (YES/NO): NO